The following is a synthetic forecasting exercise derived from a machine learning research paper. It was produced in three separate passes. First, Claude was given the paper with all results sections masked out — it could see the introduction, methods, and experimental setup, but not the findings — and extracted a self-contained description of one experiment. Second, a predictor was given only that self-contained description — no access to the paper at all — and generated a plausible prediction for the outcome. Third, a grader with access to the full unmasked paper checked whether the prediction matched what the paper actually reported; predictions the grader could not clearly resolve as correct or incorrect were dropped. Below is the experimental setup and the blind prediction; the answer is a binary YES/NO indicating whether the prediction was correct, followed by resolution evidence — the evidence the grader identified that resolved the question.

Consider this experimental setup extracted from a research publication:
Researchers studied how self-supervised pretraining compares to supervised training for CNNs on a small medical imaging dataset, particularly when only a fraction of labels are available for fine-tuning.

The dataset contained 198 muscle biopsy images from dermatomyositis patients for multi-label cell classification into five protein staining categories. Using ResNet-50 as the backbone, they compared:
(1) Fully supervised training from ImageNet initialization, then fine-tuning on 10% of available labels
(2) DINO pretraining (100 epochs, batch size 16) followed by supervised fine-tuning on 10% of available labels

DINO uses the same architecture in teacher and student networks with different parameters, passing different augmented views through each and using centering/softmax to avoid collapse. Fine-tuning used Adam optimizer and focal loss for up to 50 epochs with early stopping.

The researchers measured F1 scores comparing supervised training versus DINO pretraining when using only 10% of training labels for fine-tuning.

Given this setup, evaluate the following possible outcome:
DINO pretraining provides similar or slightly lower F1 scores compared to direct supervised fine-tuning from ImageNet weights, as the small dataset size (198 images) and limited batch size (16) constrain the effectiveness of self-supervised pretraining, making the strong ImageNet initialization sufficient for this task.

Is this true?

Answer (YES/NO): NO